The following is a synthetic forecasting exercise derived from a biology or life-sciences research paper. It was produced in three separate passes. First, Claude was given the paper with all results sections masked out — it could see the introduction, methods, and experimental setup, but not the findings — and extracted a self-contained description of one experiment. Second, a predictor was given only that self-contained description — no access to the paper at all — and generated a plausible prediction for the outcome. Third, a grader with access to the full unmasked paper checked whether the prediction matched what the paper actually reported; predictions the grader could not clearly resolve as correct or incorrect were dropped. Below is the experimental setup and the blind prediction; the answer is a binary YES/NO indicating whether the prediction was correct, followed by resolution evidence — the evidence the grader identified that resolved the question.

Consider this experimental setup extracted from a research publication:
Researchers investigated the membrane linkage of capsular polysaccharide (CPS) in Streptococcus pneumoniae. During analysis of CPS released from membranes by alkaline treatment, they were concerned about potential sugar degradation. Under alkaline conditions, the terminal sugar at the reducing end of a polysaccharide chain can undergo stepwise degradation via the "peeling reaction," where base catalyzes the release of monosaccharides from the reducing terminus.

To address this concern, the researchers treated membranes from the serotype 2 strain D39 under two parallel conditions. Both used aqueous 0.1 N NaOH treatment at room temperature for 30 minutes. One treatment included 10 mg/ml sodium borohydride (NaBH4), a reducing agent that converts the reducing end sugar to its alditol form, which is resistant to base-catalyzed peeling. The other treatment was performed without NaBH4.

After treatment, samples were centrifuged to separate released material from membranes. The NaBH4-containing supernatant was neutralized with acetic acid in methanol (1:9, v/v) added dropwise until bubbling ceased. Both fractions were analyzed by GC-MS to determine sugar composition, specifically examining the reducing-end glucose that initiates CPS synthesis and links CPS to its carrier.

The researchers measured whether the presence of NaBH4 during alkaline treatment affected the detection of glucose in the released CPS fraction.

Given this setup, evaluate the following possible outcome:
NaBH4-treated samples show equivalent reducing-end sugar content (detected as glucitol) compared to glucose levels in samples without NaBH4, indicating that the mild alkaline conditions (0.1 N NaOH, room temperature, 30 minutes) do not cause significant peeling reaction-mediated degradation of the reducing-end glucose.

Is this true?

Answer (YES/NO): NO